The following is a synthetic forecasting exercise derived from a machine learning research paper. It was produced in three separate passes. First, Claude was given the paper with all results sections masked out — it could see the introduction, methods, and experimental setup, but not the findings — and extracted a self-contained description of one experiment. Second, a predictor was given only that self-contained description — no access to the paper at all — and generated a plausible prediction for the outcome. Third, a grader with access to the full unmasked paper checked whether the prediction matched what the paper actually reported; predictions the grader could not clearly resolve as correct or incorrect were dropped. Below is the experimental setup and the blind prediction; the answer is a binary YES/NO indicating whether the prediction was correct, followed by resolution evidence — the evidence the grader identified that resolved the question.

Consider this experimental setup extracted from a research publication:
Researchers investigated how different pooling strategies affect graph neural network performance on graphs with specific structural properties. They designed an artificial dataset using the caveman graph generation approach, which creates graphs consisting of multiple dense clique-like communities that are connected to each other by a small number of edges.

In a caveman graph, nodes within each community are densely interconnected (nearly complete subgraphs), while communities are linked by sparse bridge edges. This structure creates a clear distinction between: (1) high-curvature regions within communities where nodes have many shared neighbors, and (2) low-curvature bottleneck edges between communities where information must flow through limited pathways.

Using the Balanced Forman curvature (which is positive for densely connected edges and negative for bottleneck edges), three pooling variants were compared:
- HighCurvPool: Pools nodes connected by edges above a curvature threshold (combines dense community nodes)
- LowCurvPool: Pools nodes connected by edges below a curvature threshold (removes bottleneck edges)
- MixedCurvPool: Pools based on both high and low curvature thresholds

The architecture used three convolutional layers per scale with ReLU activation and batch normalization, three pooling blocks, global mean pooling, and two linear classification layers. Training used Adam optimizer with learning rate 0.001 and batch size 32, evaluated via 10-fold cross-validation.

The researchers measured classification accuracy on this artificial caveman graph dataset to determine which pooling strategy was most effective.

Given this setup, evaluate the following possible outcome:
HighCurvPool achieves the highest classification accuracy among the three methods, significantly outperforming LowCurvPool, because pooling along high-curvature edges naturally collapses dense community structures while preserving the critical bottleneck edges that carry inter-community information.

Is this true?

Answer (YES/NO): NO